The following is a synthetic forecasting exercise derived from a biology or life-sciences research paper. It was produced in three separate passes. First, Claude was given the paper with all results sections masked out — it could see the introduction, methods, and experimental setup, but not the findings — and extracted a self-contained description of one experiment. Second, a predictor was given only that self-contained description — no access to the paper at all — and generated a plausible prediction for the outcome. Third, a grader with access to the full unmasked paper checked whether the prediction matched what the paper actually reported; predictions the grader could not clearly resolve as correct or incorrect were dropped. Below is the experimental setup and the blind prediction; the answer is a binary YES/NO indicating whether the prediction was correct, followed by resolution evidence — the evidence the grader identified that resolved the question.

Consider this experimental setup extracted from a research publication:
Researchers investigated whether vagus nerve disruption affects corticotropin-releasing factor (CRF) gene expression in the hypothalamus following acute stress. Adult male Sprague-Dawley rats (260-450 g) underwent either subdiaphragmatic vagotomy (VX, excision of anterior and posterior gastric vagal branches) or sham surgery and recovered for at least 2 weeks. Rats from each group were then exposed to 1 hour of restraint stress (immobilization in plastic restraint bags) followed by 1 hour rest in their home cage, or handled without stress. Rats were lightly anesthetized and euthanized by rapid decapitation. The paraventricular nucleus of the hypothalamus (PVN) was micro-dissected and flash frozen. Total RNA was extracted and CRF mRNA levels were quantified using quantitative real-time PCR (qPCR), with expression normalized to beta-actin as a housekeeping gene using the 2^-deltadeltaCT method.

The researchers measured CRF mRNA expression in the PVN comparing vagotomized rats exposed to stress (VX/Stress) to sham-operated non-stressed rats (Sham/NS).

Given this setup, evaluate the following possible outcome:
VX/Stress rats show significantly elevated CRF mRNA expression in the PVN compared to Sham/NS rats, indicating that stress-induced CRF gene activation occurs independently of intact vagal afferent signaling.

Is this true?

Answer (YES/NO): YES